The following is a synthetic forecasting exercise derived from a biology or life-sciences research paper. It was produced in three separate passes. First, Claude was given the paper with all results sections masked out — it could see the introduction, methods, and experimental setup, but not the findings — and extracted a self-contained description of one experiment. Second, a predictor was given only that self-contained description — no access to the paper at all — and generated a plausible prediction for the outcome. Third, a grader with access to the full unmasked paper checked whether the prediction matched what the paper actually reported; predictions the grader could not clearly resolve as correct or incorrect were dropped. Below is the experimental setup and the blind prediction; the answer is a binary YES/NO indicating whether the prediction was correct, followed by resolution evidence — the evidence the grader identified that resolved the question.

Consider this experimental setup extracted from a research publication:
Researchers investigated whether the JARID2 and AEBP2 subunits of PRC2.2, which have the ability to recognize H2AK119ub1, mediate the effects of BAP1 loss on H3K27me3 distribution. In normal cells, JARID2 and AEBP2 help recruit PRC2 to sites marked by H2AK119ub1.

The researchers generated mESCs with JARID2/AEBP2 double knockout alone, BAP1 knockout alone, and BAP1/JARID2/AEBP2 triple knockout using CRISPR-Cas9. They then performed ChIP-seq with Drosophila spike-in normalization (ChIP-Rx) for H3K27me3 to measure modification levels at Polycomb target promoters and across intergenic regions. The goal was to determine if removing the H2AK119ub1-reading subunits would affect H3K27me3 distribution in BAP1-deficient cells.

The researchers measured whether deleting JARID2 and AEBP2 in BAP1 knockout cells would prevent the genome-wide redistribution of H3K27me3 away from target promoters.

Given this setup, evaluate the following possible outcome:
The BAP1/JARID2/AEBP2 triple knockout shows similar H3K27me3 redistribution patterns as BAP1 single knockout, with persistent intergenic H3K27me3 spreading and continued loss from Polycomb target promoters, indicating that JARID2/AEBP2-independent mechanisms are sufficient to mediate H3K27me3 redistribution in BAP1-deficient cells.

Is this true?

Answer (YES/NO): NO